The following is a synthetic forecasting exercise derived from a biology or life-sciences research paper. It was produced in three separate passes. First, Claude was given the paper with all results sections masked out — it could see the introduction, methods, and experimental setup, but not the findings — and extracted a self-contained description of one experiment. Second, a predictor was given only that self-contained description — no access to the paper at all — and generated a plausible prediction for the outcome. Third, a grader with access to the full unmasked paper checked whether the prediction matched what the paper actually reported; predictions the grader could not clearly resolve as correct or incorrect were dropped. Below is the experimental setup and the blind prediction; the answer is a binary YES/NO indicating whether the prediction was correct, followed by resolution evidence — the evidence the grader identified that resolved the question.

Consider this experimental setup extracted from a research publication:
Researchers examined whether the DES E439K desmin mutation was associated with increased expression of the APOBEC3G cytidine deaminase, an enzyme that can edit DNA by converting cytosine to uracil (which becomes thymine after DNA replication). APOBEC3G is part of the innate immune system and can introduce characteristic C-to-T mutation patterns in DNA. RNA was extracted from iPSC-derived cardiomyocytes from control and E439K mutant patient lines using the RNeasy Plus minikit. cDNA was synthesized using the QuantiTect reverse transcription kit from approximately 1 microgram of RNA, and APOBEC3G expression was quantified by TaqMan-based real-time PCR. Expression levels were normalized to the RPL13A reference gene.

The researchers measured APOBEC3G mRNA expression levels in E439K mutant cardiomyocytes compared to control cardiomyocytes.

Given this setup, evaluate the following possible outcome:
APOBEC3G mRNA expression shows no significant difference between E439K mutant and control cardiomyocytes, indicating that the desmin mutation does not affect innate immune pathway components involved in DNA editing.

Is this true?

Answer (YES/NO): NO